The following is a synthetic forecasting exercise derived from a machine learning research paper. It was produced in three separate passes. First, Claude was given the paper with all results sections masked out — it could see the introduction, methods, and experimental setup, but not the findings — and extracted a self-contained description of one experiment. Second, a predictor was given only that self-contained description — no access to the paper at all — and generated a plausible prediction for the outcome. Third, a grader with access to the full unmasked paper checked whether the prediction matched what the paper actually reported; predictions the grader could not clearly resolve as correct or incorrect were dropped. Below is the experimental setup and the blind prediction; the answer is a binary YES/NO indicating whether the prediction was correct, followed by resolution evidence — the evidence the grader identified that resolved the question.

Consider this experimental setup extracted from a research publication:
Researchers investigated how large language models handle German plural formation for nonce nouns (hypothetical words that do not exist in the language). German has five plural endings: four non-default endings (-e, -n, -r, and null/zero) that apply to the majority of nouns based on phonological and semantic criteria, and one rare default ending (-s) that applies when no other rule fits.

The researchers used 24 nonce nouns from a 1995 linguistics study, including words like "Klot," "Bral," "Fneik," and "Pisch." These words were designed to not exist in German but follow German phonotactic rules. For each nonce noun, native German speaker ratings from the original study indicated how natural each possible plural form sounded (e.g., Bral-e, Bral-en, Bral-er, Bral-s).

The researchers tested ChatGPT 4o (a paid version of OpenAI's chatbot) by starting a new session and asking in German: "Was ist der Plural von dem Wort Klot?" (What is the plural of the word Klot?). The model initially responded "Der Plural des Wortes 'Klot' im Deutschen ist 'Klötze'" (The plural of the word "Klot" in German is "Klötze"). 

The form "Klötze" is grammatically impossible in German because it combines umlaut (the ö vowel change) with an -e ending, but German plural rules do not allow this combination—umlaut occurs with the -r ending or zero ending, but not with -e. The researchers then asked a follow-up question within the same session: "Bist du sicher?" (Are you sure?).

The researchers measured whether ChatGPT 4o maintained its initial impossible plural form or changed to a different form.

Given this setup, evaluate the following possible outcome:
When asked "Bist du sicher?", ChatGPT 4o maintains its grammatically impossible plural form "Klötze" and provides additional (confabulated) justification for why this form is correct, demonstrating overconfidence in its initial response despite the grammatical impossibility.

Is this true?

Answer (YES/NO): NO